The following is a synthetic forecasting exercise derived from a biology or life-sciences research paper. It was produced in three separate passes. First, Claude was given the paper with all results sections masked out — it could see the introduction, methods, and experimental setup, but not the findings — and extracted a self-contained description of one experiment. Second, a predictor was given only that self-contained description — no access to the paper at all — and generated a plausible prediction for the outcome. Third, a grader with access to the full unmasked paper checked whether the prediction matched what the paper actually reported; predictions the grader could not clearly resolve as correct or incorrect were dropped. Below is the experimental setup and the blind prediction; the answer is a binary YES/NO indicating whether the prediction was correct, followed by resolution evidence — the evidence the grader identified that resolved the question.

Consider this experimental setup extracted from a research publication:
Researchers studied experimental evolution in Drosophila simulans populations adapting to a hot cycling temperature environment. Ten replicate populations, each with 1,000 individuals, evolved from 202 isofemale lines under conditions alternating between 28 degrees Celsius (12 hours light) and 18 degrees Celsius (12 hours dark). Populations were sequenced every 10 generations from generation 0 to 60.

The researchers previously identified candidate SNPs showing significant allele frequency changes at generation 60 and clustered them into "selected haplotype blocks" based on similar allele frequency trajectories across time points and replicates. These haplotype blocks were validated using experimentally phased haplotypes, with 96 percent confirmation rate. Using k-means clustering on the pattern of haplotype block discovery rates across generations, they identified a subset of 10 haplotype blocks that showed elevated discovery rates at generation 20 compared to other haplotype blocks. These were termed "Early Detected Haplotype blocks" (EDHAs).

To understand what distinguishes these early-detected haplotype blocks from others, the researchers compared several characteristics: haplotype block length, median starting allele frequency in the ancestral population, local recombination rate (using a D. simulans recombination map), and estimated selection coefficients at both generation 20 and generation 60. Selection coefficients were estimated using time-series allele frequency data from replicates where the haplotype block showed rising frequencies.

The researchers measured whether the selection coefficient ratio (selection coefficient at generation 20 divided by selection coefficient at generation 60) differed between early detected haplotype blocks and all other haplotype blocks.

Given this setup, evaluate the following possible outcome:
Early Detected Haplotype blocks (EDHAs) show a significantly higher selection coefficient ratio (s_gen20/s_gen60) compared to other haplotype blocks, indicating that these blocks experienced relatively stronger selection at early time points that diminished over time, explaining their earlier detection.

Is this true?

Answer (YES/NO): YES